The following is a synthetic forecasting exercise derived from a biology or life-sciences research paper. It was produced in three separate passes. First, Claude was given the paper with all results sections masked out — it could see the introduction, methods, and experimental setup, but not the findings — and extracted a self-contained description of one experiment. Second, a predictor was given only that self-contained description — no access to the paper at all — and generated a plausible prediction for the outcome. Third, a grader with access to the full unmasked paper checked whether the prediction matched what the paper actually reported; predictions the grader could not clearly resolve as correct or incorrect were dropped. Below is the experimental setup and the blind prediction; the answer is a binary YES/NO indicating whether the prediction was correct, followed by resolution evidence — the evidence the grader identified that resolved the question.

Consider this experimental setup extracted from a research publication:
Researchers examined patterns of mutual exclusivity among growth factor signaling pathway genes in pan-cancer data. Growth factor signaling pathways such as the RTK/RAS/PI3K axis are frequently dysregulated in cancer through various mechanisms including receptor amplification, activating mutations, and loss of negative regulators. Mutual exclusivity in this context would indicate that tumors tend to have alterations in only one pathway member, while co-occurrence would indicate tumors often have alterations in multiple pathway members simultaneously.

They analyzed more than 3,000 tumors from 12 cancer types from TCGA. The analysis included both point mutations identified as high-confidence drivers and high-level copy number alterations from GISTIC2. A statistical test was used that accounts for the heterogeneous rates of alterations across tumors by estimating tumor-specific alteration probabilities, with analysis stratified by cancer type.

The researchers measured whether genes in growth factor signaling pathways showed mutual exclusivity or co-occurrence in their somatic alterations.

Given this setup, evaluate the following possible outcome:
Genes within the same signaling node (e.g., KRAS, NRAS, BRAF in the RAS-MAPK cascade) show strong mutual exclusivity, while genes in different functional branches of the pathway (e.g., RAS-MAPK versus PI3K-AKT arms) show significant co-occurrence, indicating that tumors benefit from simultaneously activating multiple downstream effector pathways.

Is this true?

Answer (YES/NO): NO